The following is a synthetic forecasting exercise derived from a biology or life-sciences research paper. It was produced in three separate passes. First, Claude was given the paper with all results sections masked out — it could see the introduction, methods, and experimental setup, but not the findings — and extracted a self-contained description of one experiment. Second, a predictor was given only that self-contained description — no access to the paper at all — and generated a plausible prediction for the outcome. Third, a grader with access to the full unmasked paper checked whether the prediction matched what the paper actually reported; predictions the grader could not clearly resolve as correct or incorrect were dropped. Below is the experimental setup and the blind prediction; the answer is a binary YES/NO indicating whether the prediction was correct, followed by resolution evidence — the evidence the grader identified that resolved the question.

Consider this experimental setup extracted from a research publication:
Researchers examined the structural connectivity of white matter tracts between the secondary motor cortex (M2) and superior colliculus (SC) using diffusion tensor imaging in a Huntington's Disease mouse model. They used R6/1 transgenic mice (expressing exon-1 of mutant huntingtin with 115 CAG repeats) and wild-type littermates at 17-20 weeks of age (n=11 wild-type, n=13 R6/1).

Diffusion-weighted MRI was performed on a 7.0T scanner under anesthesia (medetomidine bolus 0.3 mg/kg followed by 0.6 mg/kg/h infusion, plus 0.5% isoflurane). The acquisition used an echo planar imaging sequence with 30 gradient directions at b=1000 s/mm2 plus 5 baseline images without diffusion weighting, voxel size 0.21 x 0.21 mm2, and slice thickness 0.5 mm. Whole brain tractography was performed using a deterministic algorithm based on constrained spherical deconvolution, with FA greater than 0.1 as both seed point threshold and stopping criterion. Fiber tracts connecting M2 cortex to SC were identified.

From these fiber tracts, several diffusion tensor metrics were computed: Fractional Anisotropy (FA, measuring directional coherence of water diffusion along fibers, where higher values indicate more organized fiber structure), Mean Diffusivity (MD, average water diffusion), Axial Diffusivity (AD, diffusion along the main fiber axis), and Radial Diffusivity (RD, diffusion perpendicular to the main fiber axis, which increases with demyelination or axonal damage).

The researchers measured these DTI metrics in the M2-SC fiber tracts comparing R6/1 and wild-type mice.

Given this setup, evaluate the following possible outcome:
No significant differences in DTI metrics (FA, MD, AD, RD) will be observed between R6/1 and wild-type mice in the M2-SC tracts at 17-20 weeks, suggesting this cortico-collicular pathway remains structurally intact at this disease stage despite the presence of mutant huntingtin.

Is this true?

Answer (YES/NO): NO